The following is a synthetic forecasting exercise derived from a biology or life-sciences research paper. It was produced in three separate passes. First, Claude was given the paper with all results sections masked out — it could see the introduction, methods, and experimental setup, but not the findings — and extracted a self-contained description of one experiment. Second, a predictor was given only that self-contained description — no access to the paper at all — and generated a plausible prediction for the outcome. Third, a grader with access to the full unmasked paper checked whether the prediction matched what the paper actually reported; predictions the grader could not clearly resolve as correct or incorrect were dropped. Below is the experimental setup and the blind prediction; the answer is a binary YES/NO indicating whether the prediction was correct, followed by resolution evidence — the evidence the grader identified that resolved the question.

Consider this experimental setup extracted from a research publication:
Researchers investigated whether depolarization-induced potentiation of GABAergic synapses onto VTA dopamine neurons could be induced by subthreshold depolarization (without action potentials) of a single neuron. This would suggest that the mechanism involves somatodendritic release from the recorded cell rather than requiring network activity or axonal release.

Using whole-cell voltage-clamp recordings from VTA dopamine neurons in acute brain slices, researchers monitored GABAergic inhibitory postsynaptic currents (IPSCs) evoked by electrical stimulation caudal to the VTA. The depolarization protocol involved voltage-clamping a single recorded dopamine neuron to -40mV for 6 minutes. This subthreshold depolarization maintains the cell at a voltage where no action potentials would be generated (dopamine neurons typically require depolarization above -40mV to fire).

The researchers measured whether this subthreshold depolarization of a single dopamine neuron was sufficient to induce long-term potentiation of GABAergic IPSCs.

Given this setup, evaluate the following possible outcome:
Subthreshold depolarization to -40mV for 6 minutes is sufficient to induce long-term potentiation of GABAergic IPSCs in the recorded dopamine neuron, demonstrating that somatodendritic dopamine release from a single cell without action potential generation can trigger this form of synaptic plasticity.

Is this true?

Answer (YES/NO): NO